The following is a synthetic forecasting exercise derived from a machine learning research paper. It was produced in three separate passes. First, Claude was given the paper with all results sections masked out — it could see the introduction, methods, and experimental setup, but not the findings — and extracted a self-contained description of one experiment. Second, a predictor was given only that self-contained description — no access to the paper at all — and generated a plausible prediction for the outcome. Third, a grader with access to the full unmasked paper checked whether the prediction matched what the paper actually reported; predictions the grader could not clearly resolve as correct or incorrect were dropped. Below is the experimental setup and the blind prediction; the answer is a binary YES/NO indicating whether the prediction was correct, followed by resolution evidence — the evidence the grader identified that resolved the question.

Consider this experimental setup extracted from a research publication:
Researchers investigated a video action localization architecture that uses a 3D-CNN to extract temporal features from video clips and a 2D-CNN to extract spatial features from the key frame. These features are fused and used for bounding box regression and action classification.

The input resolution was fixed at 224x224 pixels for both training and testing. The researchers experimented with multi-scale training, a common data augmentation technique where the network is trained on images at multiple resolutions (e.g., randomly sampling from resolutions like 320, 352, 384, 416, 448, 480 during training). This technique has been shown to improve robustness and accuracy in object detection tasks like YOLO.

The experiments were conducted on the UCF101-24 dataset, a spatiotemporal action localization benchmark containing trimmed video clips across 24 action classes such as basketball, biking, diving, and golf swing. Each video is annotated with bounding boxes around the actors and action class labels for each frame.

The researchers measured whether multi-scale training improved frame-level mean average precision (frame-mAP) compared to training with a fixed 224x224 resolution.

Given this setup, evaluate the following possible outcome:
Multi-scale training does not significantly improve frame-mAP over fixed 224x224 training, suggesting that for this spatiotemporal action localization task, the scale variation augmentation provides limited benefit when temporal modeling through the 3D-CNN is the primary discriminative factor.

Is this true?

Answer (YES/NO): YES